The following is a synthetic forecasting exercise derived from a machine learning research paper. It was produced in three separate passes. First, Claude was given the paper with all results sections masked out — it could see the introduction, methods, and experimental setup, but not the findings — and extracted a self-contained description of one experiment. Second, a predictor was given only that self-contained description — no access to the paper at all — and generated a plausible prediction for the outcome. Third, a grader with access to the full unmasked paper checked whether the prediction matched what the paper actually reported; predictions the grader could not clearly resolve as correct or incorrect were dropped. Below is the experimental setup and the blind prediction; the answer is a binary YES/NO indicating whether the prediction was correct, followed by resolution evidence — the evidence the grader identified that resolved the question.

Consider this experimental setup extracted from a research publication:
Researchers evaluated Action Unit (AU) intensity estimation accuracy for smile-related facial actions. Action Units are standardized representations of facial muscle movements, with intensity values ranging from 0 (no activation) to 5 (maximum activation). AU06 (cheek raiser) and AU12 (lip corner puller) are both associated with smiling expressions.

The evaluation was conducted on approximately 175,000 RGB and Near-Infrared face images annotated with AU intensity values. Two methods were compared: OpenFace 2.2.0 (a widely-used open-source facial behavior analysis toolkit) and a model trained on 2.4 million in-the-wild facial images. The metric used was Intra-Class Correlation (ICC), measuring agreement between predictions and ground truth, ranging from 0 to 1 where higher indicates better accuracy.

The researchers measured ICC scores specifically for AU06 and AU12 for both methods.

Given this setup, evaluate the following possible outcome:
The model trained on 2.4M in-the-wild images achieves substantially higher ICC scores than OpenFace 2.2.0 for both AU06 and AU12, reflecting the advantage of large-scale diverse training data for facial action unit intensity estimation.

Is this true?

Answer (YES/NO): NO